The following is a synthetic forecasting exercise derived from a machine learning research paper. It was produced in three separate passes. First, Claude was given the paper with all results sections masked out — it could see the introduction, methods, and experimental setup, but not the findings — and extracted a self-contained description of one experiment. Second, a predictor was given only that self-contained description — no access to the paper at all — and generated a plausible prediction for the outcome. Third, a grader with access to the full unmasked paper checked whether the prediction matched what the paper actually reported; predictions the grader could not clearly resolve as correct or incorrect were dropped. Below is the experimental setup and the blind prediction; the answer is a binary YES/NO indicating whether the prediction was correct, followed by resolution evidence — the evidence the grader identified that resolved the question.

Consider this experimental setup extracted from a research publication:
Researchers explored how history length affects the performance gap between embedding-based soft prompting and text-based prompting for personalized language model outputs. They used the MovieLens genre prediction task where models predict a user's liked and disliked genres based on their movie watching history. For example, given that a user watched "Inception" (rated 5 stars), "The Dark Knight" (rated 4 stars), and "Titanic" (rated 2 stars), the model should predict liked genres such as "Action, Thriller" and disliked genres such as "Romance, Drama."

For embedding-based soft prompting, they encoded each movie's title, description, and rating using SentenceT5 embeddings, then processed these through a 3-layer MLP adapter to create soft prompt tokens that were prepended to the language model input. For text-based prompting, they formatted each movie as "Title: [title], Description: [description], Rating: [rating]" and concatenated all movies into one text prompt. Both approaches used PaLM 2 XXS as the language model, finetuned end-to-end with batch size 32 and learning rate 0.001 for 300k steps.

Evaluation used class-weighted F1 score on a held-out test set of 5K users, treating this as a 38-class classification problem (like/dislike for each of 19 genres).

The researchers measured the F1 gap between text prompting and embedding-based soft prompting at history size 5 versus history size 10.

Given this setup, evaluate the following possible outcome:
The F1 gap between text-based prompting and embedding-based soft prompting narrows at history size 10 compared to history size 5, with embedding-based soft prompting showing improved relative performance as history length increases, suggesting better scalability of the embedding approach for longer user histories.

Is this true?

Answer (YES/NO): NO